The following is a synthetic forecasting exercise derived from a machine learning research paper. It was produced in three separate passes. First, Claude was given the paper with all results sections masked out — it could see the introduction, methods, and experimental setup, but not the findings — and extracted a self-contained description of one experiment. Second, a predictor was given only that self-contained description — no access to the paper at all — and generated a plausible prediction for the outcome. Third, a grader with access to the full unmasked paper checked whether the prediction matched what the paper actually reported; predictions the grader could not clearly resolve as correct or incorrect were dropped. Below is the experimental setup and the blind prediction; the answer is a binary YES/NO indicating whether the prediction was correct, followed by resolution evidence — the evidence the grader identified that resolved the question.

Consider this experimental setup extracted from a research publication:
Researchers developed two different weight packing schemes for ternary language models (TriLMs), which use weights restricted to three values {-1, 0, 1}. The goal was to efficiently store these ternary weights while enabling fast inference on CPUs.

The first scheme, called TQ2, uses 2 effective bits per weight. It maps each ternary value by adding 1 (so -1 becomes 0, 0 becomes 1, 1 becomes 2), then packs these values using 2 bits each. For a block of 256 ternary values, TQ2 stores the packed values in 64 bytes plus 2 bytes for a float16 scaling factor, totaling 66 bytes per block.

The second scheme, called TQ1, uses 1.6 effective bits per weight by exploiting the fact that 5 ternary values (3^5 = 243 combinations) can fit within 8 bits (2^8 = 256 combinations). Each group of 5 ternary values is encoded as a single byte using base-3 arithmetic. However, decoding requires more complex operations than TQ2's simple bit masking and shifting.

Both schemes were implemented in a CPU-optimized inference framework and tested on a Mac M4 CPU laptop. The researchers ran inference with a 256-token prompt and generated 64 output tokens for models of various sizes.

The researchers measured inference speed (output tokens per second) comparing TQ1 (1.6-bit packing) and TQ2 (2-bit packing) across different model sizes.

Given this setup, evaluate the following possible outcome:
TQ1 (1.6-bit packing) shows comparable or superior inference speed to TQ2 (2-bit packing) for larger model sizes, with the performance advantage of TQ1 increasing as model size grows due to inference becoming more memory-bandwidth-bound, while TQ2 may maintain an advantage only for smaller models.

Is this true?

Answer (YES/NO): NO